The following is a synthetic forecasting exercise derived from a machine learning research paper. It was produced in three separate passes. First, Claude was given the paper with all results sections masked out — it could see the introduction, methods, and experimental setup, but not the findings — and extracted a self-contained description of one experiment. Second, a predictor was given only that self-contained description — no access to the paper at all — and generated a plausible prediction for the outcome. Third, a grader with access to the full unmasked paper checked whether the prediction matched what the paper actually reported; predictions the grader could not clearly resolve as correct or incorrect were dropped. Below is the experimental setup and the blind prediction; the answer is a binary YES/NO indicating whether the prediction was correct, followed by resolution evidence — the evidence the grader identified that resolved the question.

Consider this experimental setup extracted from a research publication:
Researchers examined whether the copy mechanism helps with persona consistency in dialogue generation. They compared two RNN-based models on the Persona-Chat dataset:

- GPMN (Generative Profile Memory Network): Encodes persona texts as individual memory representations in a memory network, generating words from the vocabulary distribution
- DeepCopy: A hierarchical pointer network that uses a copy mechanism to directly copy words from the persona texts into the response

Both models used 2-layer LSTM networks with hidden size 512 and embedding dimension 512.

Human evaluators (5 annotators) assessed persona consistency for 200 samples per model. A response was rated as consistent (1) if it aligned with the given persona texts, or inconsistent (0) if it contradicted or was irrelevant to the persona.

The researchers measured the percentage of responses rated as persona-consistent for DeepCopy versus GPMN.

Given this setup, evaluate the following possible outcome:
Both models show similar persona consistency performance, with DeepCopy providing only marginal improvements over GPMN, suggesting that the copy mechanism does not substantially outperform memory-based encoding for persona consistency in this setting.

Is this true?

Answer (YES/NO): YES